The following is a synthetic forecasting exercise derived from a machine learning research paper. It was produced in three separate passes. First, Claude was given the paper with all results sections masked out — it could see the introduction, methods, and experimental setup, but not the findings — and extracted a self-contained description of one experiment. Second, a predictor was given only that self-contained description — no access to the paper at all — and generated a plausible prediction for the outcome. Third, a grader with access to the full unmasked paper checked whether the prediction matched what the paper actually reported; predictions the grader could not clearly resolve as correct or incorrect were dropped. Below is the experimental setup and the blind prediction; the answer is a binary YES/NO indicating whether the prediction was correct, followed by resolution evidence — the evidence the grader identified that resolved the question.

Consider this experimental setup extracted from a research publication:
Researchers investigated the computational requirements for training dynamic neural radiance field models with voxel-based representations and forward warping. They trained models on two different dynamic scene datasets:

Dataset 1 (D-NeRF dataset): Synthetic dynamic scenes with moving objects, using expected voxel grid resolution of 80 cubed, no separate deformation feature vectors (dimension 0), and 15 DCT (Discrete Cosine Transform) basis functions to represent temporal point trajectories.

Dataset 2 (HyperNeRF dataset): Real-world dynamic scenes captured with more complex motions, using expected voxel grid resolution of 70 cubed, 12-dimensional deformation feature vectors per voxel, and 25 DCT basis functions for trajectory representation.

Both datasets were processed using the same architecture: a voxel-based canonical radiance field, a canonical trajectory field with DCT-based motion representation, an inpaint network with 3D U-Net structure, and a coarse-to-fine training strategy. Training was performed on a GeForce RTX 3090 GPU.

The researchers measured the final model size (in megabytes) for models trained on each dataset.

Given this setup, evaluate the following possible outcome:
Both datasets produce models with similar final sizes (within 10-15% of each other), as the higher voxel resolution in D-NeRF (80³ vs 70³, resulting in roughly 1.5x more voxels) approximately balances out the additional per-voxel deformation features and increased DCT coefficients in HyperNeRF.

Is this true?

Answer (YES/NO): NO